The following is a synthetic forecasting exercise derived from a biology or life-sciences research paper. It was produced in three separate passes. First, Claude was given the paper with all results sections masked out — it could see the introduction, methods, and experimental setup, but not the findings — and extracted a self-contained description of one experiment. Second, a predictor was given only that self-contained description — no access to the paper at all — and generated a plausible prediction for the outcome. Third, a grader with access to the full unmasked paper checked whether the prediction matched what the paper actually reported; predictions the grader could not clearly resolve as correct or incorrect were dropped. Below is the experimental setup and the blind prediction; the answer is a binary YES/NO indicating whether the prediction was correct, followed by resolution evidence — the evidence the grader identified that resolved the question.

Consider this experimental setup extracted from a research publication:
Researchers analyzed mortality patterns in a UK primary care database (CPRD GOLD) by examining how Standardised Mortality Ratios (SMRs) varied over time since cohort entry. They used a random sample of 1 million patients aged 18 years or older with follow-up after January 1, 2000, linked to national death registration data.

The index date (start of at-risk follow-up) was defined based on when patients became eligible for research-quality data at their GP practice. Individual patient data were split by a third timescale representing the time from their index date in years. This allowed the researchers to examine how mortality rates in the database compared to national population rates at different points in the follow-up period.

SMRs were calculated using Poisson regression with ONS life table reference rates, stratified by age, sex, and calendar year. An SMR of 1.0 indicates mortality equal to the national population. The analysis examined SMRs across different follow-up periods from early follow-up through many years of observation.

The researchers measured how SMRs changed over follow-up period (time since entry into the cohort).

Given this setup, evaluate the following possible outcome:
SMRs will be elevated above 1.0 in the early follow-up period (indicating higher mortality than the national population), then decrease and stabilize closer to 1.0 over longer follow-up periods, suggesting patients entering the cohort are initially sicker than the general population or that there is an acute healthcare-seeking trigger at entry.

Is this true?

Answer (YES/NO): NO